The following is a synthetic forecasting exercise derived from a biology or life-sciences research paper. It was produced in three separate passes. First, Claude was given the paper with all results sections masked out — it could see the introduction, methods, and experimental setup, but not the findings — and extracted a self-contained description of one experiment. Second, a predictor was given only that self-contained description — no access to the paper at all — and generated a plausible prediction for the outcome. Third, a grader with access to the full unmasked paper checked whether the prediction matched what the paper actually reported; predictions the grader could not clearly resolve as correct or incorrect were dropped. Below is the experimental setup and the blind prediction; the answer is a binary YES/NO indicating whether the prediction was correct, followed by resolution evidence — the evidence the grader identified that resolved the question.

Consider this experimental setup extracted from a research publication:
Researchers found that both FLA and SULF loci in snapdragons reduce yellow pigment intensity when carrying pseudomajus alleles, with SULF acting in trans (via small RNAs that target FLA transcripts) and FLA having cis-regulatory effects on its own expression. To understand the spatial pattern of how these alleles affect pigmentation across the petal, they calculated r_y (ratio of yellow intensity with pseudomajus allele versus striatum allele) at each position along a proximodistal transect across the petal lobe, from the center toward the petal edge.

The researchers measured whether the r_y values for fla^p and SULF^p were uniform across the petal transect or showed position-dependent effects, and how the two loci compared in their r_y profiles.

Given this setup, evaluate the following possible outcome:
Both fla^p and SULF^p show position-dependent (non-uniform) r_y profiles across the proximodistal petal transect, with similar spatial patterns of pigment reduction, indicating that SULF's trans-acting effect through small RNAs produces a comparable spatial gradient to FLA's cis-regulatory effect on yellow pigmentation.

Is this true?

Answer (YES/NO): YES